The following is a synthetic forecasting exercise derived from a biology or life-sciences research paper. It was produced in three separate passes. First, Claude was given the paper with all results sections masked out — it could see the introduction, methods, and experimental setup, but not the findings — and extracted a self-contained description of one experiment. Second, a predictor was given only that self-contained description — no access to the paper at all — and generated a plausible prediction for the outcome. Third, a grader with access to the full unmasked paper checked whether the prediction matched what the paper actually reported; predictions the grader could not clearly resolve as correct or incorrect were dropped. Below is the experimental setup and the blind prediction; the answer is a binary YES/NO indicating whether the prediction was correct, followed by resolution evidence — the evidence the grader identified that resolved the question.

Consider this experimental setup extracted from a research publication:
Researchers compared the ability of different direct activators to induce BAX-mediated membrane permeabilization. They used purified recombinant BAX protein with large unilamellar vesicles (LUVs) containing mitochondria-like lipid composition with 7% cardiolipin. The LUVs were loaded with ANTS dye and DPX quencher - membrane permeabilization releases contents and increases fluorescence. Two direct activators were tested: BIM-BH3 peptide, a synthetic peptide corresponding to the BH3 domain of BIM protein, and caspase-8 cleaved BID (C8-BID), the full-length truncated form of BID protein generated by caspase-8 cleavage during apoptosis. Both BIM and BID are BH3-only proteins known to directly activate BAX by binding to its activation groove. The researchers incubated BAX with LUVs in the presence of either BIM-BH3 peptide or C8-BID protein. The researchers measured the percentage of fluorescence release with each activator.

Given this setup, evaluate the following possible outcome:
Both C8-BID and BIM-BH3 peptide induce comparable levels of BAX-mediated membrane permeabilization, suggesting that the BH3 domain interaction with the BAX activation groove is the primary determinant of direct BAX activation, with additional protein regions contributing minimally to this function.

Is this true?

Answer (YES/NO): NO